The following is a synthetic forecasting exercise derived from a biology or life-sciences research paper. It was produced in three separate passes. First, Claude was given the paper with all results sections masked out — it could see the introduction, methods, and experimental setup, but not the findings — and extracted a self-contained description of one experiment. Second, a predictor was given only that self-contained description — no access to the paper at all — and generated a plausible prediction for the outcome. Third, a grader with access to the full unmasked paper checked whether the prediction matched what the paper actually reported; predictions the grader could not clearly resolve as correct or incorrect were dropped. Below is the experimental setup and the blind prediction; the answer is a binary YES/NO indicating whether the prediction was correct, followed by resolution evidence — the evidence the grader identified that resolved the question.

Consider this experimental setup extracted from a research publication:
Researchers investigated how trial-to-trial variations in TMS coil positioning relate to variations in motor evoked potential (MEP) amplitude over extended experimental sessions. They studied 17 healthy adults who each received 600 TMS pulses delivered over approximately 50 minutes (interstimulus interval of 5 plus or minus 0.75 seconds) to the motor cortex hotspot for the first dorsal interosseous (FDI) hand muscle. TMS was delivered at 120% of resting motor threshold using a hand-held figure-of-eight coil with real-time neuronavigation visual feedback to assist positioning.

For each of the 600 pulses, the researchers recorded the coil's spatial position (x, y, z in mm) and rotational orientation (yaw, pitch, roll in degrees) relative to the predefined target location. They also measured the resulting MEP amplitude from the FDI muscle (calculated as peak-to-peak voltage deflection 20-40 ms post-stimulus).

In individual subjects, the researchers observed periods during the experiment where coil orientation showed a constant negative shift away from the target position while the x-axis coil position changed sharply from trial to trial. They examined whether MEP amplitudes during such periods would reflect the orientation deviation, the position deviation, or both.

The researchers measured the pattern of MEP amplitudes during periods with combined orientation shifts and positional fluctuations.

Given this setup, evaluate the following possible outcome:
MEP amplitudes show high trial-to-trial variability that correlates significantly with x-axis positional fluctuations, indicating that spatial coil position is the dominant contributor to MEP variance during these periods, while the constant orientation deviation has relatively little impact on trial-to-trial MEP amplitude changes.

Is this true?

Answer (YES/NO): NO